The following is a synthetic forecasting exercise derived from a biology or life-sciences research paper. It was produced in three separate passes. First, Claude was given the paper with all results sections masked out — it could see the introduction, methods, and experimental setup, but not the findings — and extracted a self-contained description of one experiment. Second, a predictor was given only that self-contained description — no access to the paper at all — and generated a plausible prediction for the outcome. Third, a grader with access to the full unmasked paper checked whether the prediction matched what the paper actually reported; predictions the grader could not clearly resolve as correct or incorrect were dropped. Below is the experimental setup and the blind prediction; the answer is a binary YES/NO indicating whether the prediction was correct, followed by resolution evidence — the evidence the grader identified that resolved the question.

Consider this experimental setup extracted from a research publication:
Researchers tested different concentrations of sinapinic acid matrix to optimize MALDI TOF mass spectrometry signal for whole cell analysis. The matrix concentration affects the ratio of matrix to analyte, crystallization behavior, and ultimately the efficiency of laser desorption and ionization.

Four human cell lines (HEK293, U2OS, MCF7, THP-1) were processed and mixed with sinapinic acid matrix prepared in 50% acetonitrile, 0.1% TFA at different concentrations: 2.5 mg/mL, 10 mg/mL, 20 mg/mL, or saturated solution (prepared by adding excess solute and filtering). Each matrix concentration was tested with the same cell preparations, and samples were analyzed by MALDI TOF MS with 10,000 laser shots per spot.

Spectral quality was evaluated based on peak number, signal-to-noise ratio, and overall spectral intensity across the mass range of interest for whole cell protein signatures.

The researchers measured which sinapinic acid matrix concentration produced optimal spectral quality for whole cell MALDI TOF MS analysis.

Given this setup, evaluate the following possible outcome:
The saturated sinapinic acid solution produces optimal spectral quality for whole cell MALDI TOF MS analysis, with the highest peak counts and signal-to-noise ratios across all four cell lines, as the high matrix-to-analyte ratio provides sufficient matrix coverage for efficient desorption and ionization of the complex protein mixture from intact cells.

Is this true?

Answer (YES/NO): YES